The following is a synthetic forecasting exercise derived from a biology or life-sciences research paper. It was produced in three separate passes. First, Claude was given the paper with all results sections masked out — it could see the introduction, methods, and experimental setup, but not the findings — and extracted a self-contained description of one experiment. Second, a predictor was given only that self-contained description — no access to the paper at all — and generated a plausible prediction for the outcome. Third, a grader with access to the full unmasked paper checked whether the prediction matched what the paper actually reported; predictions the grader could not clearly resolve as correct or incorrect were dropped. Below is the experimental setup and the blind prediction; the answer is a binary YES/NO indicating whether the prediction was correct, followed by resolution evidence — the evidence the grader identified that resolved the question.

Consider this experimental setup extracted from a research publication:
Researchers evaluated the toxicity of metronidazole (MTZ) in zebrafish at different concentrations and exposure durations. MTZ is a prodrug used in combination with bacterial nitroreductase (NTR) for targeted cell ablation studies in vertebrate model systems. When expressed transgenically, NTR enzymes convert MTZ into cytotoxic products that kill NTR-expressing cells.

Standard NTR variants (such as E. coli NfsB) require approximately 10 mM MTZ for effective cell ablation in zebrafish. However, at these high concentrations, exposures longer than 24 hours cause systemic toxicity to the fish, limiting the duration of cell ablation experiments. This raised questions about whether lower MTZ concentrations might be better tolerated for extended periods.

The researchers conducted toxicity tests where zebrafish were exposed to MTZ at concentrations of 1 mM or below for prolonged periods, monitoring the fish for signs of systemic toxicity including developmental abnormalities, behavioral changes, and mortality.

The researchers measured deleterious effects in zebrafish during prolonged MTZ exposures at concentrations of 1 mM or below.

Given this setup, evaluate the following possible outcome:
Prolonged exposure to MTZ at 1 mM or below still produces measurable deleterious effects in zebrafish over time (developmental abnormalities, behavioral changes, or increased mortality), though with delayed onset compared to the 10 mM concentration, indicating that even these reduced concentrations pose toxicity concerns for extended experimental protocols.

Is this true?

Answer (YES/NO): NO